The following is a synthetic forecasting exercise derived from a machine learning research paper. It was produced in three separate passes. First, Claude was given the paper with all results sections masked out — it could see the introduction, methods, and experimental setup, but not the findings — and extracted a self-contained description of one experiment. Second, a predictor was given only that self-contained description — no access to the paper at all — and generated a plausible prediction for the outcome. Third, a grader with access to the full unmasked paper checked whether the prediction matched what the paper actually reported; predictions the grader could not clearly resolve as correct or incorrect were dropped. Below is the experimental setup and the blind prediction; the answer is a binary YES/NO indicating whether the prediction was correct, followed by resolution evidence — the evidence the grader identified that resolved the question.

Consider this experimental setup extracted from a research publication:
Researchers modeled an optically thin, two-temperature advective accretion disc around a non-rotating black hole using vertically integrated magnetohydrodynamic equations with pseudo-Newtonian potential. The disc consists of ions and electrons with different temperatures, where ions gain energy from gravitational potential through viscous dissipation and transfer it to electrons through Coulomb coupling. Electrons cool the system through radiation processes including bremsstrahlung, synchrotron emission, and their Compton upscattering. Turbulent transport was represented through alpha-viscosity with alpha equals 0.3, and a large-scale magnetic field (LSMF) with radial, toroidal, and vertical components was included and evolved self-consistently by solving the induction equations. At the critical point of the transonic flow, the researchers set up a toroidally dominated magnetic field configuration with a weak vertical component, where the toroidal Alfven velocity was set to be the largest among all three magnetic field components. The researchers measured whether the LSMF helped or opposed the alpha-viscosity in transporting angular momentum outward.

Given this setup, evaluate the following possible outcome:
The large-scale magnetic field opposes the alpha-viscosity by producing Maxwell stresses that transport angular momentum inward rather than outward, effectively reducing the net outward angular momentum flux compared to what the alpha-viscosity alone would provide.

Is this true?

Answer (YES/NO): NO